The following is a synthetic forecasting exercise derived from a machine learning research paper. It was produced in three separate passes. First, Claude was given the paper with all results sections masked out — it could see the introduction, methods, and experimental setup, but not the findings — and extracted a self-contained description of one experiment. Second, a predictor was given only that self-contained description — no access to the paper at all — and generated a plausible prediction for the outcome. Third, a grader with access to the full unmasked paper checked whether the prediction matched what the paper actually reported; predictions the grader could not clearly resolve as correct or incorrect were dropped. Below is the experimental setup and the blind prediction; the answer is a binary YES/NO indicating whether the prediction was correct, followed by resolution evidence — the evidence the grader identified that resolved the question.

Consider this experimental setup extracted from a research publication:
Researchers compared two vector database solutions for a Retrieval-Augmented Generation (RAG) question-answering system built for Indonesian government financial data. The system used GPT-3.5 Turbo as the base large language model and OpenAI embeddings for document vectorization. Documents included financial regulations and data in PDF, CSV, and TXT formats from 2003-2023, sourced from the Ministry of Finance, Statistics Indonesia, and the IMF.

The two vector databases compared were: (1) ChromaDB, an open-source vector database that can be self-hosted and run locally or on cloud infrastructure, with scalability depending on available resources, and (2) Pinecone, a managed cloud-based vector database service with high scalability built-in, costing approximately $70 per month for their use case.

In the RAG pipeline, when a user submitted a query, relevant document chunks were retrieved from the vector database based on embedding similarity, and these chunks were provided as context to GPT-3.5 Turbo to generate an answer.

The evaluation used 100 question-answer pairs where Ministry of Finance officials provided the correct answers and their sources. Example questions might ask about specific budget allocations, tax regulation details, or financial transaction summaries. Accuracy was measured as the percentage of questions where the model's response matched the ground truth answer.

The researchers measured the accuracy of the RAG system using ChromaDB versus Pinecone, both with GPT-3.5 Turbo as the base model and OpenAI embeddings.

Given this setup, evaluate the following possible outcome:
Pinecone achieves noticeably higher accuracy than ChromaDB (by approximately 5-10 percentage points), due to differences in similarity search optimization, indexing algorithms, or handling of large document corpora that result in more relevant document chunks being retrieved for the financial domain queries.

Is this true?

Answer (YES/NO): NO